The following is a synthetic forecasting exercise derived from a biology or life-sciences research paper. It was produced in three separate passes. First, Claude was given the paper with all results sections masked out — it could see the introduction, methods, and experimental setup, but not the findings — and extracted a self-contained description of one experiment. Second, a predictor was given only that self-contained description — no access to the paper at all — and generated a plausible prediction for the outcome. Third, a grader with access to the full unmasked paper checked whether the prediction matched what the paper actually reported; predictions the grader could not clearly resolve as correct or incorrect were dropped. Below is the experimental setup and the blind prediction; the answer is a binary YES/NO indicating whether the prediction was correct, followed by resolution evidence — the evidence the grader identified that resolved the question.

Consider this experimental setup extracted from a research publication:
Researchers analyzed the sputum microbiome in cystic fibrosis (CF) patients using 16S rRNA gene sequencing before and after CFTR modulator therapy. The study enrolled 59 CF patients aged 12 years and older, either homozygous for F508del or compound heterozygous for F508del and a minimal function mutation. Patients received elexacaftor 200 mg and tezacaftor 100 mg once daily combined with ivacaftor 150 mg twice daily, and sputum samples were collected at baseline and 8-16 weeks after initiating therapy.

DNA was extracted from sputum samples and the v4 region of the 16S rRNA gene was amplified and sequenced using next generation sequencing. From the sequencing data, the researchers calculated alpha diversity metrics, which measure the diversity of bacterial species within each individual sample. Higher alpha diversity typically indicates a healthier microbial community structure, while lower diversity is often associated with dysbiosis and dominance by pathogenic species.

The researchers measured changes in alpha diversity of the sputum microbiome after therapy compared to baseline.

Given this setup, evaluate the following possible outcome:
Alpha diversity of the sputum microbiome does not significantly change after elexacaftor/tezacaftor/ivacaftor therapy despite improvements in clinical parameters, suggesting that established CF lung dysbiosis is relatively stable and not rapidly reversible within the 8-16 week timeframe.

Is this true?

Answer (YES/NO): NO